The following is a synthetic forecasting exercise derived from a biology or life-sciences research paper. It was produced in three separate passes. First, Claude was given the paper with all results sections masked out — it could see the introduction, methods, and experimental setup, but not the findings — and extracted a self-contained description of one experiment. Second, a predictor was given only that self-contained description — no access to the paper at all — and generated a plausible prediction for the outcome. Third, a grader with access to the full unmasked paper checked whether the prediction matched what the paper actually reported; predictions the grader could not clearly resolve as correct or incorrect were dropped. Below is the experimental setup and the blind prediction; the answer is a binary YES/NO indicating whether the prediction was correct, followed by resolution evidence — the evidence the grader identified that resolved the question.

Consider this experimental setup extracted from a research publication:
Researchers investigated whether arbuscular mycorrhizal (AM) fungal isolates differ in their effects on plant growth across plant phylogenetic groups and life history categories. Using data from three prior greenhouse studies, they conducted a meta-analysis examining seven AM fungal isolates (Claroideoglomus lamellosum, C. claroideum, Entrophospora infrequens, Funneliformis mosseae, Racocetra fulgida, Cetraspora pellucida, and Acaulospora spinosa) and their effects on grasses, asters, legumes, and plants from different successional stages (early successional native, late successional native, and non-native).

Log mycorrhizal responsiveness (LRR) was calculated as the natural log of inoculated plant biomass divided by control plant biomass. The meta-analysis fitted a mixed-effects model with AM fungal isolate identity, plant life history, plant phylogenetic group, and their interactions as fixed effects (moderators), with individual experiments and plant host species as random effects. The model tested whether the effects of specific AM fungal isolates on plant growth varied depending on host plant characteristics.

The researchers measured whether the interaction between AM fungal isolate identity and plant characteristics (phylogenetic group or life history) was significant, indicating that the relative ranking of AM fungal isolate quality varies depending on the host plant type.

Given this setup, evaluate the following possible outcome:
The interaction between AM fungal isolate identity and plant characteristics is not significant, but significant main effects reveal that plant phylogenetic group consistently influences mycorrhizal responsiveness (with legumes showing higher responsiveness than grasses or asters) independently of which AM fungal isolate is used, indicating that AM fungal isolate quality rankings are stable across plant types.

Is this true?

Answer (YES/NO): NO